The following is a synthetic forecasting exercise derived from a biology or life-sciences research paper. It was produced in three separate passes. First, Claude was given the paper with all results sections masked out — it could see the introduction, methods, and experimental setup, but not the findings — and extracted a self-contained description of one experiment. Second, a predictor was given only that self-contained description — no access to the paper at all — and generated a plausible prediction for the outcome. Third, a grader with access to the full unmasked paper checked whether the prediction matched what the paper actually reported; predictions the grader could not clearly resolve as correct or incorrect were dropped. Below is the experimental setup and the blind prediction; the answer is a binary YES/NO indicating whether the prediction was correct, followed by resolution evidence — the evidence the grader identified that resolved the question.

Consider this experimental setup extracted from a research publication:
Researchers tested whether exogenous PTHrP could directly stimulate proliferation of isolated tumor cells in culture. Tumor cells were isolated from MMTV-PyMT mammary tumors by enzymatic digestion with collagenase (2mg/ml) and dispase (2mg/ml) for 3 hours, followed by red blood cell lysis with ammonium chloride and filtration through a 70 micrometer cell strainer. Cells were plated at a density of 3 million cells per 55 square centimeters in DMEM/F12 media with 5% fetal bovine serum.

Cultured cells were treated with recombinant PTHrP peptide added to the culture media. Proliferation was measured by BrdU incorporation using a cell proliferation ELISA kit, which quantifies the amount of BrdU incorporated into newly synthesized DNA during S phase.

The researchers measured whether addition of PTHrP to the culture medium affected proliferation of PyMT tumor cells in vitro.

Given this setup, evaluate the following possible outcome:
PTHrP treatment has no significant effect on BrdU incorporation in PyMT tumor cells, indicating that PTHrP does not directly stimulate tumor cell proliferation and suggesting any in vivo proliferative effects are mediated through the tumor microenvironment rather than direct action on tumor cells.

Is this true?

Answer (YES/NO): NO